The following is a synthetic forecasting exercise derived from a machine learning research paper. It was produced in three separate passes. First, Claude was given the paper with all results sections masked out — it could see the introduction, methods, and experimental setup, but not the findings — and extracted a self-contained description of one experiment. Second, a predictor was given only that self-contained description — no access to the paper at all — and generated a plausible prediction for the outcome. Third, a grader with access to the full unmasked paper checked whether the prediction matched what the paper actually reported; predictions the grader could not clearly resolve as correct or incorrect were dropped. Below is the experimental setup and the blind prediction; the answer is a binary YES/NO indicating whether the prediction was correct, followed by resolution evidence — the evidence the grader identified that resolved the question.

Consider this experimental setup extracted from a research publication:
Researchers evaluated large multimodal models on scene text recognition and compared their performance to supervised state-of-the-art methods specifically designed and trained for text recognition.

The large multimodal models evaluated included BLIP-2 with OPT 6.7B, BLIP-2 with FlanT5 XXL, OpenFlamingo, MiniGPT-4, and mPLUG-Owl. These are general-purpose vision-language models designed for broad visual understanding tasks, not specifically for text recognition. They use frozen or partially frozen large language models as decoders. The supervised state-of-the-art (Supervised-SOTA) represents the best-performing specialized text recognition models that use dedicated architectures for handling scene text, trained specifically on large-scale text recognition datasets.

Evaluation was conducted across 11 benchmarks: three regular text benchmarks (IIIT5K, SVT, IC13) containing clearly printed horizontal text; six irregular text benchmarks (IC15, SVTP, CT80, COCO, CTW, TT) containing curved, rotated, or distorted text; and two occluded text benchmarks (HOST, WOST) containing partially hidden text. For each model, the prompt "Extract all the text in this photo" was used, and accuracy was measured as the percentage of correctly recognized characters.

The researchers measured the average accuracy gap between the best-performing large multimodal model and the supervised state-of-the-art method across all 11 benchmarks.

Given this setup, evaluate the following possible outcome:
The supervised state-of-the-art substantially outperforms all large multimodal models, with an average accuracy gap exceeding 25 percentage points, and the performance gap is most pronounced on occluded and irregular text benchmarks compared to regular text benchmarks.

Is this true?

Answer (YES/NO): NO